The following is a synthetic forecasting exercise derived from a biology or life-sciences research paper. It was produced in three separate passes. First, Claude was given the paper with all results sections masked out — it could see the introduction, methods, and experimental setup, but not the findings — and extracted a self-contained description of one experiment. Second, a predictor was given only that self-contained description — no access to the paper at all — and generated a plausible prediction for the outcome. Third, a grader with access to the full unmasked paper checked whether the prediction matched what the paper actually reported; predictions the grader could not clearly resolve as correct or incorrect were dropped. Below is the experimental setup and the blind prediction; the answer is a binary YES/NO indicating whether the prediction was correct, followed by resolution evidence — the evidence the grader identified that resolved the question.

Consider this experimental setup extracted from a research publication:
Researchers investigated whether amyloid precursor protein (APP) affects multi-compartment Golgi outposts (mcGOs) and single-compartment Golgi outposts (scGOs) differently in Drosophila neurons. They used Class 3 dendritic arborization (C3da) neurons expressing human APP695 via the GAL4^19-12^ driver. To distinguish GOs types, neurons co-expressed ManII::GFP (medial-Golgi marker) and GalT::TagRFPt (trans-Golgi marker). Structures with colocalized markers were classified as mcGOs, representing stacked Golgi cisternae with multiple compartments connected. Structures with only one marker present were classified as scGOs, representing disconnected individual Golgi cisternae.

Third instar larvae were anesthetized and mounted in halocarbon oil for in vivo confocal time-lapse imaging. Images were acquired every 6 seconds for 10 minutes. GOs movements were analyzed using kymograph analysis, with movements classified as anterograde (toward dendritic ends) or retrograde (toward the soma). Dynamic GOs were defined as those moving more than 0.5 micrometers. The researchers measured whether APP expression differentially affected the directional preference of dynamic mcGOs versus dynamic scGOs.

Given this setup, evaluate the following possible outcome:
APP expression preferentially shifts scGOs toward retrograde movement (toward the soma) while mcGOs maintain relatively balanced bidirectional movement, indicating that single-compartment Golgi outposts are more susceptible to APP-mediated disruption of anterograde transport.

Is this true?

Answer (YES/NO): NO